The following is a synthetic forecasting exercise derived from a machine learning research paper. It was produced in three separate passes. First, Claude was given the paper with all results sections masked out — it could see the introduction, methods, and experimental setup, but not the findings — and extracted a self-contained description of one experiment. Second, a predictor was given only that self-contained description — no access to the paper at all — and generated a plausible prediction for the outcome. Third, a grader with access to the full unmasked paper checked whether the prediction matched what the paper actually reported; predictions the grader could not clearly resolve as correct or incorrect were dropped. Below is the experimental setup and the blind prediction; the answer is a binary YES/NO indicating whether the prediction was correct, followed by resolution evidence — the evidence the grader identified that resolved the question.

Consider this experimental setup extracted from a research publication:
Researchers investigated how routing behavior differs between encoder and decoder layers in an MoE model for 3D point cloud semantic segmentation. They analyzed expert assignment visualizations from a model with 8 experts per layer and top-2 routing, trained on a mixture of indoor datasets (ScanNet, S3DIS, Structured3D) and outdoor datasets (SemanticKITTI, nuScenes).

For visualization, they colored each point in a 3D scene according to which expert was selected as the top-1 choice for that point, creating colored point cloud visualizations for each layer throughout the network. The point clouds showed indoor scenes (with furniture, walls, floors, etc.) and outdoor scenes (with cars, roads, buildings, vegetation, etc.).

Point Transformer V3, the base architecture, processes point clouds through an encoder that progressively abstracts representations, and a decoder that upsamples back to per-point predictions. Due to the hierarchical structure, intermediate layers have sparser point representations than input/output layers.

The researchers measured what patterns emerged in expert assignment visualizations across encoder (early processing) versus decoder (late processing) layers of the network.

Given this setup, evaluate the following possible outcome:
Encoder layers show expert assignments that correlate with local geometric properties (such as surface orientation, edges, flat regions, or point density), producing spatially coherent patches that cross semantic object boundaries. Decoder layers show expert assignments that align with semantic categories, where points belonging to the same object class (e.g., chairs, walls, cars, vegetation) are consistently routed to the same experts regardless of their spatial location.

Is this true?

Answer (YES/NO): YES